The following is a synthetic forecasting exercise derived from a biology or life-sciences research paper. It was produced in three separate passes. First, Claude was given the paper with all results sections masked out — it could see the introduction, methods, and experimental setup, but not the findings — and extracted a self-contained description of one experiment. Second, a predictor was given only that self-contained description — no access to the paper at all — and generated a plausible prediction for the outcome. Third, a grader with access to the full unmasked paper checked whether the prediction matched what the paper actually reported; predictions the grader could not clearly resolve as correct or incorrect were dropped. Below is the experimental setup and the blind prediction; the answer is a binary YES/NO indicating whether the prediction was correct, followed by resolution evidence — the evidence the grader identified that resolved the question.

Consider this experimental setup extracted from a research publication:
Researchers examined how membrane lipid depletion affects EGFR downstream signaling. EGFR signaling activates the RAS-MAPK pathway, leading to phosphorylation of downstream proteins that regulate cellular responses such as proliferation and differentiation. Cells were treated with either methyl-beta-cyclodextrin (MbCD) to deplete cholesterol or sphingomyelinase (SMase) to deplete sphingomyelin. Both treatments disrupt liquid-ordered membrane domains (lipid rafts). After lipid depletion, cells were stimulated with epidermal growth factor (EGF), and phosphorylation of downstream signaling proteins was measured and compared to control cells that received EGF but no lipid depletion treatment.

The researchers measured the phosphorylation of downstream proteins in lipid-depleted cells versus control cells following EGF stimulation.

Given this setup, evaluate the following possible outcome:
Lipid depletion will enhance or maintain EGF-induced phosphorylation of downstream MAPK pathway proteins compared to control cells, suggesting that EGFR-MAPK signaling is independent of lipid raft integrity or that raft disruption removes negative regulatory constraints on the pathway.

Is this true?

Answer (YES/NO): NO